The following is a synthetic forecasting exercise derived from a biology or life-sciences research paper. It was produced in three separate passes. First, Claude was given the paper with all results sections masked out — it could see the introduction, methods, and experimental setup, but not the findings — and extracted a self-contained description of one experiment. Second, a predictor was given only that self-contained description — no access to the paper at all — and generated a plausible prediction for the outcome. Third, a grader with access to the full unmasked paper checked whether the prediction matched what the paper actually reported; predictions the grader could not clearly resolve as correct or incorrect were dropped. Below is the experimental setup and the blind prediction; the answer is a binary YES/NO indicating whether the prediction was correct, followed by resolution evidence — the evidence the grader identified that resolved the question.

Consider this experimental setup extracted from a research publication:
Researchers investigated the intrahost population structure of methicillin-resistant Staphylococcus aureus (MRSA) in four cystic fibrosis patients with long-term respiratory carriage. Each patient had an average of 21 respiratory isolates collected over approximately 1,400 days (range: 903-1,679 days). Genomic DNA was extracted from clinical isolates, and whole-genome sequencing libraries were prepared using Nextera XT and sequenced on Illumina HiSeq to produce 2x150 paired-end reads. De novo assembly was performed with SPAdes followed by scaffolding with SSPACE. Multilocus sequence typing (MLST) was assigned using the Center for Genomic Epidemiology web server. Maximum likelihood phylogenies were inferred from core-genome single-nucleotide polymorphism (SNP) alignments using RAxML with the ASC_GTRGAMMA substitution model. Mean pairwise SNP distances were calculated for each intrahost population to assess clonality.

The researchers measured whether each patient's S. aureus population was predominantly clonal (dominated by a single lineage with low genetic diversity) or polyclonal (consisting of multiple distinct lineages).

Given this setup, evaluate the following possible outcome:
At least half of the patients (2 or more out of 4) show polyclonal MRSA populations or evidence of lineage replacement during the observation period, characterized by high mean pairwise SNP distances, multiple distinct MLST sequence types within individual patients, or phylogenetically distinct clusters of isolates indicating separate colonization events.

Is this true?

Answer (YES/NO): NO